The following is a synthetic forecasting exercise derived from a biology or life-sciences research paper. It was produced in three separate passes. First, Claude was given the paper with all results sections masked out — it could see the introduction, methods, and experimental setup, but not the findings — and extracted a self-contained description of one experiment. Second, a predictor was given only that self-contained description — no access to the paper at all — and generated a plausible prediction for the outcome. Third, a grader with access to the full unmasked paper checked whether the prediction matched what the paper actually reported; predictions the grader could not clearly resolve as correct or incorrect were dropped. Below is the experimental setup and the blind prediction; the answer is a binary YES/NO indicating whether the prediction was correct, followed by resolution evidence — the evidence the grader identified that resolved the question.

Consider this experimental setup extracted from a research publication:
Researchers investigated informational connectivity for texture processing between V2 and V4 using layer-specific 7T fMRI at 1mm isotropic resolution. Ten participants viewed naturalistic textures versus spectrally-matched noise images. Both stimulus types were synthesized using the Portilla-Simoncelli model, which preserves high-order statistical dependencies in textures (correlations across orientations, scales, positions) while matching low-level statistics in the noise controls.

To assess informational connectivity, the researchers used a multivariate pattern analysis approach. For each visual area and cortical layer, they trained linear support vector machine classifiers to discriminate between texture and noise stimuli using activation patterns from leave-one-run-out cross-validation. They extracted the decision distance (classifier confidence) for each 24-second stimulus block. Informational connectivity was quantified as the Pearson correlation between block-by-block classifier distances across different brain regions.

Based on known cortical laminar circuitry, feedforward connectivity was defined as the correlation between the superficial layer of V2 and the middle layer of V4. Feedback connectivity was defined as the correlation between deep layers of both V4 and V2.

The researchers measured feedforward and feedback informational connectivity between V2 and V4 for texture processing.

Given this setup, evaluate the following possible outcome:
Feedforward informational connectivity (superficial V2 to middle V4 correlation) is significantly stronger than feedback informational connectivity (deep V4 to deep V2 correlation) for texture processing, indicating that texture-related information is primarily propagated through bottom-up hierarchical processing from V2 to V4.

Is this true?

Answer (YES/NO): NO